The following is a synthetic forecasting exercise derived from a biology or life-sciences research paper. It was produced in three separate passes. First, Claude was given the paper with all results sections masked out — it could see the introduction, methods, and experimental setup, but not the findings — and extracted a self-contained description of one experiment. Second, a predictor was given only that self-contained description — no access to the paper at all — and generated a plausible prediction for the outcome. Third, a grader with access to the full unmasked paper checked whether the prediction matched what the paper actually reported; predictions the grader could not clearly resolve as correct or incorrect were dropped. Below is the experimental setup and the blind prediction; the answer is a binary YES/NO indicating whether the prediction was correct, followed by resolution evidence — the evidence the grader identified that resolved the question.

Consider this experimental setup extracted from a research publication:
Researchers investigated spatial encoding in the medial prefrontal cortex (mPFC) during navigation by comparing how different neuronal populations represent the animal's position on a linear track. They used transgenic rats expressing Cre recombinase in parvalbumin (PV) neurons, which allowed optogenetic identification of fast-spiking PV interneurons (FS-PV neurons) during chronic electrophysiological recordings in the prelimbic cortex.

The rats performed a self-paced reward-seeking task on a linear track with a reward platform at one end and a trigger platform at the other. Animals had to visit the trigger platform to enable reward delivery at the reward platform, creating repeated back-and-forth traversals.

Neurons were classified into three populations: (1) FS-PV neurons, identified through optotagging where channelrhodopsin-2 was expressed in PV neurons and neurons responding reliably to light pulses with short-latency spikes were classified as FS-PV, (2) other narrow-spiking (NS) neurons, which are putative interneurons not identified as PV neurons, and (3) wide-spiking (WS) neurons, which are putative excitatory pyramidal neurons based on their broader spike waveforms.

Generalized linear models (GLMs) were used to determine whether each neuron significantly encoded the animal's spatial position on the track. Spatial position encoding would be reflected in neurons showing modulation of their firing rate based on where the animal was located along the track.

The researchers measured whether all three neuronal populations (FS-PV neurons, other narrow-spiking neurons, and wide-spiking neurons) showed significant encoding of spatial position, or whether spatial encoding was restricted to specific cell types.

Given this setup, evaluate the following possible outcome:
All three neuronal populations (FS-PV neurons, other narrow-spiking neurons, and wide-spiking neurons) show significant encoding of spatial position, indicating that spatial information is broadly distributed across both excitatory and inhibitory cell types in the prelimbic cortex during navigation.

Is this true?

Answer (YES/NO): YES